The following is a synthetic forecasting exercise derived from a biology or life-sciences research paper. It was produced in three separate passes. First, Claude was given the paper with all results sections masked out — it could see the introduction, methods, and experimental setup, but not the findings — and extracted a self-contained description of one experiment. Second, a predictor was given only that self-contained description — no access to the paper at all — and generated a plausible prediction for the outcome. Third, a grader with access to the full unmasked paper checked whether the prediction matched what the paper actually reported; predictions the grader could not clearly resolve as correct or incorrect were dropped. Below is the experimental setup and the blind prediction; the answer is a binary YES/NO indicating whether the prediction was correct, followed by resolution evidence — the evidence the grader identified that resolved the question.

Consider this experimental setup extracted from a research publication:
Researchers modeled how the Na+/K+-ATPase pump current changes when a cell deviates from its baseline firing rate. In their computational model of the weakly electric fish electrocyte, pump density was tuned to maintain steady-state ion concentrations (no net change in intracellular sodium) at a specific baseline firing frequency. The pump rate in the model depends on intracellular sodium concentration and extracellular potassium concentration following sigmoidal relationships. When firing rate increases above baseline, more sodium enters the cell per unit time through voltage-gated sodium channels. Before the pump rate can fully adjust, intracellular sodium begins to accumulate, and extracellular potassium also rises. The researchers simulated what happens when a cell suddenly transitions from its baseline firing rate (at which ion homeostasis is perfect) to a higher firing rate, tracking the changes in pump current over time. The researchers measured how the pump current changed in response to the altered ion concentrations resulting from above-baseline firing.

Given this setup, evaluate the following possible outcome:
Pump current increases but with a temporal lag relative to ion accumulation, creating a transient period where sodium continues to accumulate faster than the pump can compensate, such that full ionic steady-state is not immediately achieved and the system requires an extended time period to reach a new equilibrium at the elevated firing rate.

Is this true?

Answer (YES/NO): YES